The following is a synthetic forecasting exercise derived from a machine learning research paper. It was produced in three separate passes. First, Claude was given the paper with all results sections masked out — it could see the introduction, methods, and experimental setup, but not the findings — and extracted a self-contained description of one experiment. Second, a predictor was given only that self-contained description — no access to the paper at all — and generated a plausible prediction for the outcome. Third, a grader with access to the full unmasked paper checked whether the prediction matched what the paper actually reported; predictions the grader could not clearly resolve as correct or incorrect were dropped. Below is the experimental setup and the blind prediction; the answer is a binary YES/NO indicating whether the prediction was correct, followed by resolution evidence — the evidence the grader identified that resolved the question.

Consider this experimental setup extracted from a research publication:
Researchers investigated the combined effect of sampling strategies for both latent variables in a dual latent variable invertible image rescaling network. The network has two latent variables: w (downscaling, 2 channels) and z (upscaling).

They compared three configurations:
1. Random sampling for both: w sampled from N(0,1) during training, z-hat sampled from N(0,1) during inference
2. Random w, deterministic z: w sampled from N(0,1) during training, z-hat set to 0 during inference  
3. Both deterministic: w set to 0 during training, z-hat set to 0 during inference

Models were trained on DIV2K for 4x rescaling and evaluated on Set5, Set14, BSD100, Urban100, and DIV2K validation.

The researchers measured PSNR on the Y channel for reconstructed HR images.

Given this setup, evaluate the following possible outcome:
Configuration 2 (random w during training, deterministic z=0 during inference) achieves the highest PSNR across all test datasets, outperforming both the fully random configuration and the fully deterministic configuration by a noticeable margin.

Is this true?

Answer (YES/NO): NO